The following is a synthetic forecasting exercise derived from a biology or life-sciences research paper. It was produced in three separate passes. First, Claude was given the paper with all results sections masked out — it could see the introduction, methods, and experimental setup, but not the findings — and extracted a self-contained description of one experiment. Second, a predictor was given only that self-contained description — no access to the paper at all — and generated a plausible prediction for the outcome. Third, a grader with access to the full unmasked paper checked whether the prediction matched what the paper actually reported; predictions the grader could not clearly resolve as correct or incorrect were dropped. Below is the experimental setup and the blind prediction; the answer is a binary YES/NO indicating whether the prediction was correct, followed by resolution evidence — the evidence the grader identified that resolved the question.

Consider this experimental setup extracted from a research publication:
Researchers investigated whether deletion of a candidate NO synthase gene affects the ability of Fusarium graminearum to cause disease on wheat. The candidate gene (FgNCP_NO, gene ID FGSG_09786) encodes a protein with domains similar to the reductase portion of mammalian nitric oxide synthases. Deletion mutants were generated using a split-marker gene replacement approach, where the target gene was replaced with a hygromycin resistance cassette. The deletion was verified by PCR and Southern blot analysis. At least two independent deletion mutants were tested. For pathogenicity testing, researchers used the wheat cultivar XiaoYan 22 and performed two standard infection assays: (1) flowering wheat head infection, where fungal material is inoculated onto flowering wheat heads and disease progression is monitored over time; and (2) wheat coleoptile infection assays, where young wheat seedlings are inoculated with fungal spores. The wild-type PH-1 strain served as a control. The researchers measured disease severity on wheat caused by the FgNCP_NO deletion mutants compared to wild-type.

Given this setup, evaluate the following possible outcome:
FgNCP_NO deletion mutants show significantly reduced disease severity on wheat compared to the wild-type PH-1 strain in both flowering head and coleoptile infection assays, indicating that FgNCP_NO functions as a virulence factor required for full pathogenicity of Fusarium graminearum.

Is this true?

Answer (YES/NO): YES